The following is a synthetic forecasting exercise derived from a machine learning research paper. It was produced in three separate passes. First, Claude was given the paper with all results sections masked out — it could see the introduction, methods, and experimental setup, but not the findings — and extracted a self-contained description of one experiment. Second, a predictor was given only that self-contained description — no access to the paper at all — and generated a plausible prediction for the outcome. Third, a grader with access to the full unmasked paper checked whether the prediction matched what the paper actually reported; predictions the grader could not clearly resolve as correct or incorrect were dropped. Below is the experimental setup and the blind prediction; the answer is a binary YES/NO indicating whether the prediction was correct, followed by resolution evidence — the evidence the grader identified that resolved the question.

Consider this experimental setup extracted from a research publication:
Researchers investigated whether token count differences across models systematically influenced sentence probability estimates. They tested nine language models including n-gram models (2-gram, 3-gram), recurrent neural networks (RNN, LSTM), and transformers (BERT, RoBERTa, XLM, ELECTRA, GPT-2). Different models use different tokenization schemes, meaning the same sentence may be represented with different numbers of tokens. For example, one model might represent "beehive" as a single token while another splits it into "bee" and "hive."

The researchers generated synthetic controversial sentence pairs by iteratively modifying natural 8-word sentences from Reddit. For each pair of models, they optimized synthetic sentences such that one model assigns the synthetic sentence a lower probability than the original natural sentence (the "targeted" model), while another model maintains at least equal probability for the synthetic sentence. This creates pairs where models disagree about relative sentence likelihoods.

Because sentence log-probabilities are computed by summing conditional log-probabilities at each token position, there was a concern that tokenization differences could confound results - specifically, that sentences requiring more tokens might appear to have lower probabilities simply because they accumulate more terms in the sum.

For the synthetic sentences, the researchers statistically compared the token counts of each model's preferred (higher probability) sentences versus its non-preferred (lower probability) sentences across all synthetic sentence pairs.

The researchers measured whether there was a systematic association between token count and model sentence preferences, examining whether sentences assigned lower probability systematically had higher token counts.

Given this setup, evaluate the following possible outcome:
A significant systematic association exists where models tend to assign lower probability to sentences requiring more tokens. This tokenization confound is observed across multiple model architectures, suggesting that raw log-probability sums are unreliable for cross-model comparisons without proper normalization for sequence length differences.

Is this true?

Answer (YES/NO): NO